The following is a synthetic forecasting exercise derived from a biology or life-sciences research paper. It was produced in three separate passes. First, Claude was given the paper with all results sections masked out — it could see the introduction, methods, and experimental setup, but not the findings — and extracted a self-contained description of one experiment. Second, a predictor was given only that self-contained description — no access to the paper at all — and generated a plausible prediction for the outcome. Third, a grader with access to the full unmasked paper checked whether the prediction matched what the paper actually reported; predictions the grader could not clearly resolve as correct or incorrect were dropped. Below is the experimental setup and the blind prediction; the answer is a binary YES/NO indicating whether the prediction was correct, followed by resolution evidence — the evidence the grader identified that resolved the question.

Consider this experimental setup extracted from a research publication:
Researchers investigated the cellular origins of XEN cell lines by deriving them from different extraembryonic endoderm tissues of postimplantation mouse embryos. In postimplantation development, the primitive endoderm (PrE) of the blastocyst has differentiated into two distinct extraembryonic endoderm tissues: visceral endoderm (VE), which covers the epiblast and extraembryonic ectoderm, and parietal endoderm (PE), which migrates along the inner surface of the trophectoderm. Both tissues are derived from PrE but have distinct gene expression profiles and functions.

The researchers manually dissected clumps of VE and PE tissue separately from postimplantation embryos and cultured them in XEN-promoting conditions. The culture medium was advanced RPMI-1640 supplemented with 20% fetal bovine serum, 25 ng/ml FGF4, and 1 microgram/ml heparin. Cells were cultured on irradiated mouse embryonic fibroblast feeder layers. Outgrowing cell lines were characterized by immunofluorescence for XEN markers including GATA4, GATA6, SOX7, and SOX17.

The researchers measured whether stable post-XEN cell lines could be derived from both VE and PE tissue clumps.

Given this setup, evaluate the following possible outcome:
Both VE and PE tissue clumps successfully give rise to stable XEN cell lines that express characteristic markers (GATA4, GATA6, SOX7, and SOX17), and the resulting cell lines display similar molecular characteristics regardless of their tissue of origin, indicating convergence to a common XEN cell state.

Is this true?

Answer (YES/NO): YES